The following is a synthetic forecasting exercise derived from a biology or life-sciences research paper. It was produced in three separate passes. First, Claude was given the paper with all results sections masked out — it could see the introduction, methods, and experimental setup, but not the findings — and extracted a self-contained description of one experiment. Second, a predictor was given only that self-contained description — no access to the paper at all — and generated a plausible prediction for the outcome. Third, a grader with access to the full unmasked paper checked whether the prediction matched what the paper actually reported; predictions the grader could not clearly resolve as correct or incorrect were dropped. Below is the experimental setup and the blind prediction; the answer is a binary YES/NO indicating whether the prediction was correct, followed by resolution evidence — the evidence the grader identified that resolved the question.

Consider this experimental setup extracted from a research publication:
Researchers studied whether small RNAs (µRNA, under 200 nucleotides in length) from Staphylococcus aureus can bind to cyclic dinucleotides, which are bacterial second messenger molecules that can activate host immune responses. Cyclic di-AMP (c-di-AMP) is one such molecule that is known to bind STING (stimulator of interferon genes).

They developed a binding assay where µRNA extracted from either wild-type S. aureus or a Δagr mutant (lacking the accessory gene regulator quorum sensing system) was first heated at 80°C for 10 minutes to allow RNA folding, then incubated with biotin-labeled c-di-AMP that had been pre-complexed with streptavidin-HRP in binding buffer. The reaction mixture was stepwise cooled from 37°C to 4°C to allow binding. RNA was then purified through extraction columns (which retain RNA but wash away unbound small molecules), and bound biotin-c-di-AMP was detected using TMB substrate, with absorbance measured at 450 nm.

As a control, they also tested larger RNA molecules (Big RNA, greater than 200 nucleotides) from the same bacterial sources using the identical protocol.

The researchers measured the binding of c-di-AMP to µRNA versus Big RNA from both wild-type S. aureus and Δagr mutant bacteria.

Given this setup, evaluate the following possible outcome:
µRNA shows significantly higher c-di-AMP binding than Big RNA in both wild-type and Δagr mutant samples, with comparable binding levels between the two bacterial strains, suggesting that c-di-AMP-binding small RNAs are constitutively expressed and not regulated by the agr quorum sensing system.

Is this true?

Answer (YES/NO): NO